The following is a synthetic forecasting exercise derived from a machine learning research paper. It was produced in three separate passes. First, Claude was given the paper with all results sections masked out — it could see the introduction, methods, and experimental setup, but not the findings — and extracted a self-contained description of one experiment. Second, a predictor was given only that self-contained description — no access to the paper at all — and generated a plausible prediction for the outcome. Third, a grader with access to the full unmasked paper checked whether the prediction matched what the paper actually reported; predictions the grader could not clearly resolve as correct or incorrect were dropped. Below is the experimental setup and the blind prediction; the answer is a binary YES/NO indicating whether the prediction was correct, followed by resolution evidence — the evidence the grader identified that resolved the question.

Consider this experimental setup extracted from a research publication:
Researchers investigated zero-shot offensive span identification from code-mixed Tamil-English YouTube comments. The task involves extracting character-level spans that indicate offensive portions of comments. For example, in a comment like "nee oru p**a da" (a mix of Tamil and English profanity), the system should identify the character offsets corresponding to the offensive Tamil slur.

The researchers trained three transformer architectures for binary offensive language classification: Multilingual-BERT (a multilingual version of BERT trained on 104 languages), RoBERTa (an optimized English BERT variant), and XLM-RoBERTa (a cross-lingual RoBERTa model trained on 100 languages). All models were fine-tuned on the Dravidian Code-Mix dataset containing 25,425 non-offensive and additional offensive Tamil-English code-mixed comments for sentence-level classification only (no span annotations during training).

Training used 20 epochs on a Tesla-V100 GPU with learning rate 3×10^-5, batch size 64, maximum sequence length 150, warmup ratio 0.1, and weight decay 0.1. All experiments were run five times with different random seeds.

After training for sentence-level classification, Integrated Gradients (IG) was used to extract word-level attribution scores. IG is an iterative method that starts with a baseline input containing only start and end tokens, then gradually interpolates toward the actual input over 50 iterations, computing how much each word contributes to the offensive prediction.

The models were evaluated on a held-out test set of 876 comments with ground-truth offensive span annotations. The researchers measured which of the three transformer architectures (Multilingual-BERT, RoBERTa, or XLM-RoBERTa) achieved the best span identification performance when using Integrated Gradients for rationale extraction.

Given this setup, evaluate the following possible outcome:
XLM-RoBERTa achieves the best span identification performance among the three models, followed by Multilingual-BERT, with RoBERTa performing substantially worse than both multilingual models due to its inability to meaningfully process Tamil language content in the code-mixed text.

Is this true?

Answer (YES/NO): NO